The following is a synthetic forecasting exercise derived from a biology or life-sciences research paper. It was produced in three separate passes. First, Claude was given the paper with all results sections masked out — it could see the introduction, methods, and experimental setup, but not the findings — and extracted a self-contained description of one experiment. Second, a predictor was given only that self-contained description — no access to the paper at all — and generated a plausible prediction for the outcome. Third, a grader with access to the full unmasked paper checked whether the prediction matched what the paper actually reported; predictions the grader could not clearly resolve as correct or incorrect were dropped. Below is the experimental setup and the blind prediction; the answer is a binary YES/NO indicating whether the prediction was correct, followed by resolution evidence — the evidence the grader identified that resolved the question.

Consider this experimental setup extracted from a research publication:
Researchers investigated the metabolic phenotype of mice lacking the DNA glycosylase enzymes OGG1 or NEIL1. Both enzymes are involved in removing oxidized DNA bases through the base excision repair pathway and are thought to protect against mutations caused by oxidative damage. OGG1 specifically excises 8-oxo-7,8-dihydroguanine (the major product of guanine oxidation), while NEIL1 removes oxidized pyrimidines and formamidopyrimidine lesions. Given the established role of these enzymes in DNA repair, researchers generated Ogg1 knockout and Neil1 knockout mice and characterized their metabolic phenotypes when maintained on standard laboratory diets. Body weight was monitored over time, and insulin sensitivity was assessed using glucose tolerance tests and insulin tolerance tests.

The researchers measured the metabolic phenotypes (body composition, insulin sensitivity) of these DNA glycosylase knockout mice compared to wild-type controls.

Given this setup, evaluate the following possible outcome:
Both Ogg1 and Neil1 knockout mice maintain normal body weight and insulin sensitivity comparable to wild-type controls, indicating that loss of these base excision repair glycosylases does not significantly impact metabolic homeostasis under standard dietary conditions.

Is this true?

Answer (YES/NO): NO